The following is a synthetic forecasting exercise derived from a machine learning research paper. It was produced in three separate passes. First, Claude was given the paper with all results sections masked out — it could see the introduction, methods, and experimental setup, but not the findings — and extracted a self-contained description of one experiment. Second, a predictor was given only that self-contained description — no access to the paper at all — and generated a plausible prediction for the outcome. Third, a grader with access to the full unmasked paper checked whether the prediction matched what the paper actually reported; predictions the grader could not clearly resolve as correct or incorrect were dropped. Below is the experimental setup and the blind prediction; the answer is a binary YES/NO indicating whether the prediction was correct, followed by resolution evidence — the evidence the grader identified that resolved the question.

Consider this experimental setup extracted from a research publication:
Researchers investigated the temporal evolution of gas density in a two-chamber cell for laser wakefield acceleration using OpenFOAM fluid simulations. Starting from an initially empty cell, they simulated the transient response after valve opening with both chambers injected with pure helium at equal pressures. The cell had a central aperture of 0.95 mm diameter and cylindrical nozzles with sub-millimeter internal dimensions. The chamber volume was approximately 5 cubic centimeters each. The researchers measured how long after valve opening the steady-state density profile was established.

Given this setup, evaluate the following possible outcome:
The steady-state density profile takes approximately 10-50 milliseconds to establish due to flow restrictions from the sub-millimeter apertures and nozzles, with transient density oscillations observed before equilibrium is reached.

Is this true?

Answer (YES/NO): NO